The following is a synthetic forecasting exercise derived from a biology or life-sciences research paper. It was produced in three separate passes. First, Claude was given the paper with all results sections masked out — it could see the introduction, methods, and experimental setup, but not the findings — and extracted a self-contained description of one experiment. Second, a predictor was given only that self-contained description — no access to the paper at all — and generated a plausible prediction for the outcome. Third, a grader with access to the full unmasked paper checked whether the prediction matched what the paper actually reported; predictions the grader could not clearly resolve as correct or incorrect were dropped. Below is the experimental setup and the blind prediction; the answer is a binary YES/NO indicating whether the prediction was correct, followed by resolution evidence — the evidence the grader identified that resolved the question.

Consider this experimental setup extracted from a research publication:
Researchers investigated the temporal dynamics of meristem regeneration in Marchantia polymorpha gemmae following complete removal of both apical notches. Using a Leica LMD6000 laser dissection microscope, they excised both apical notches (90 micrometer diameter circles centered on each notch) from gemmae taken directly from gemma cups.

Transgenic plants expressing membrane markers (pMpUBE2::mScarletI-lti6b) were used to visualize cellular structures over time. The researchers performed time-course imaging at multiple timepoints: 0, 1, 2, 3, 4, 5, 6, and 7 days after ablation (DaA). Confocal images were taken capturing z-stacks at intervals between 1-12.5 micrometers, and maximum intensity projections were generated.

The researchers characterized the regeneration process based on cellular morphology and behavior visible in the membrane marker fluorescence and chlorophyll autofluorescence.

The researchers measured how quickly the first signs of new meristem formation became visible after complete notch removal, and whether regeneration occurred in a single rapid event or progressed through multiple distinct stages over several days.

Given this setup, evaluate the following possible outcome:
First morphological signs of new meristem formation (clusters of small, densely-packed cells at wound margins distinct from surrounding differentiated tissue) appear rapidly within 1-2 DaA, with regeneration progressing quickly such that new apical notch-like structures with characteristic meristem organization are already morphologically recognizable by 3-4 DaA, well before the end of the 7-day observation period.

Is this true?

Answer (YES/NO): NO